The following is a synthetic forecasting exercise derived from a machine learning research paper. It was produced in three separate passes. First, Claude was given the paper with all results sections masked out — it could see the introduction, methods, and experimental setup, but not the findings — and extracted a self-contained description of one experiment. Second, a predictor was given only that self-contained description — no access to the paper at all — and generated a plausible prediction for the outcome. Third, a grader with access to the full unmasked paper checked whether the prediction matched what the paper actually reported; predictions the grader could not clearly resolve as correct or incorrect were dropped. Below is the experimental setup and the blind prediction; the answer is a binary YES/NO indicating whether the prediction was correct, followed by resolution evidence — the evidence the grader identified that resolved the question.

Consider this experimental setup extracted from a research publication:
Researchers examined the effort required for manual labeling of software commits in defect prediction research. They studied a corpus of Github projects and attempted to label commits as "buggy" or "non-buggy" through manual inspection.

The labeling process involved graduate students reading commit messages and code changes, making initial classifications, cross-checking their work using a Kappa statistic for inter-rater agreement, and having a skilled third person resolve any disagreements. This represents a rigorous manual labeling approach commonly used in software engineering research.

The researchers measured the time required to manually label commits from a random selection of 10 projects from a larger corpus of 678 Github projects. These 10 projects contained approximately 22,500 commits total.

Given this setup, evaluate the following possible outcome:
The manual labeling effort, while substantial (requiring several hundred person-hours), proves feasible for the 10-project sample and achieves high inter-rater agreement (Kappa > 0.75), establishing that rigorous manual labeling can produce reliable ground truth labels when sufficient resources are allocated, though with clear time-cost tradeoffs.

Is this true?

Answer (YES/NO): NO